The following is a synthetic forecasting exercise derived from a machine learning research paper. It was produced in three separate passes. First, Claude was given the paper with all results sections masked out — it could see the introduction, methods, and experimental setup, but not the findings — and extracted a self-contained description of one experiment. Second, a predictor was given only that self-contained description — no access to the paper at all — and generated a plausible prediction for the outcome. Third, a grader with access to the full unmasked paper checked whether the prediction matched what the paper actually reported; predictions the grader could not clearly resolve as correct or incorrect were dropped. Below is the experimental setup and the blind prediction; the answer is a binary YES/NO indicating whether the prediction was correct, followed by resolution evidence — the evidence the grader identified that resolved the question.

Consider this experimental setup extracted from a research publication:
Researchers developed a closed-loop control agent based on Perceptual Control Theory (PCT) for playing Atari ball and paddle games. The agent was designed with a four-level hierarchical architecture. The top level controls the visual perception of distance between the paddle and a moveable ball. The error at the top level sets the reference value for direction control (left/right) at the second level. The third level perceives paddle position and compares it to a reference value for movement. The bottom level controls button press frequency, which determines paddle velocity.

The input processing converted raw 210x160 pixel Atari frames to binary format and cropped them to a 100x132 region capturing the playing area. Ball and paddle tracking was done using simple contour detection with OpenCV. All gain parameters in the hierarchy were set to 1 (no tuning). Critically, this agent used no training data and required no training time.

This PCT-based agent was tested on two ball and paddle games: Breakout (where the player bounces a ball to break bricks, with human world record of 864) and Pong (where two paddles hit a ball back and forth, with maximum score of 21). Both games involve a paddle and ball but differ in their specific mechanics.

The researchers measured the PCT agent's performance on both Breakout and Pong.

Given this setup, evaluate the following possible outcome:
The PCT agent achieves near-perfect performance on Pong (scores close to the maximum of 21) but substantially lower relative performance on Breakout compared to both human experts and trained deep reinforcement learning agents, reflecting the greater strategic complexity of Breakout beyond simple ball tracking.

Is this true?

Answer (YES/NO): NO